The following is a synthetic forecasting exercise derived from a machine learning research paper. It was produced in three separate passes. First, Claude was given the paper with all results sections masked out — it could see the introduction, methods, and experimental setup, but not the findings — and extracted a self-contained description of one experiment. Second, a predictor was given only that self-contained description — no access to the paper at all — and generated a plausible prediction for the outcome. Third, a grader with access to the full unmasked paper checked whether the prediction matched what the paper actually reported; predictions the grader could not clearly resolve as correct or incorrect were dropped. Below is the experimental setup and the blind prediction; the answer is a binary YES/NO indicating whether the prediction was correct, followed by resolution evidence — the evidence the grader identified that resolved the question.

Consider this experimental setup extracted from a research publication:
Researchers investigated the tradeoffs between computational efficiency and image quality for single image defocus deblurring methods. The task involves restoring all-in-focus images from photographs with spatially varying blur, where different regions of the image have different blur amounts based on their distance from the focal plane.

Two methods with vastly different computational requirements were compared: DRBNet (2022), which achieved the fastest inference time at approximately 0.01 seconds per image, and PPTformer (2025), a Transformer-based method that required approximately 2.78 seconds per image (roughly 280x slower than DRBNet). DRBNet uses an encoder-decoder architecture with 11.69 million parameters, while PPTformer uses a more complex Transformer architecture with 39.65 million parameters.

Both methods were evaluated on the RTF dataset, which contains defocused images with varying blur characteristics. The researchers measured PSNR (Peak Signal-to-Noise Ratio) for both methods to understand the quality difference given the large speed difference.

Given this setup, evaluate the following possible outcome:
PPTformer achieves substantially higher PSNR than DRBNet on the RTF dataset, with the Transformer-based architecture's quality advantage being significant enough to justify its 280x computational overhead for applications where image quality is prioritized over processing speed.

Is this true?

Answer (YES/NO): NO